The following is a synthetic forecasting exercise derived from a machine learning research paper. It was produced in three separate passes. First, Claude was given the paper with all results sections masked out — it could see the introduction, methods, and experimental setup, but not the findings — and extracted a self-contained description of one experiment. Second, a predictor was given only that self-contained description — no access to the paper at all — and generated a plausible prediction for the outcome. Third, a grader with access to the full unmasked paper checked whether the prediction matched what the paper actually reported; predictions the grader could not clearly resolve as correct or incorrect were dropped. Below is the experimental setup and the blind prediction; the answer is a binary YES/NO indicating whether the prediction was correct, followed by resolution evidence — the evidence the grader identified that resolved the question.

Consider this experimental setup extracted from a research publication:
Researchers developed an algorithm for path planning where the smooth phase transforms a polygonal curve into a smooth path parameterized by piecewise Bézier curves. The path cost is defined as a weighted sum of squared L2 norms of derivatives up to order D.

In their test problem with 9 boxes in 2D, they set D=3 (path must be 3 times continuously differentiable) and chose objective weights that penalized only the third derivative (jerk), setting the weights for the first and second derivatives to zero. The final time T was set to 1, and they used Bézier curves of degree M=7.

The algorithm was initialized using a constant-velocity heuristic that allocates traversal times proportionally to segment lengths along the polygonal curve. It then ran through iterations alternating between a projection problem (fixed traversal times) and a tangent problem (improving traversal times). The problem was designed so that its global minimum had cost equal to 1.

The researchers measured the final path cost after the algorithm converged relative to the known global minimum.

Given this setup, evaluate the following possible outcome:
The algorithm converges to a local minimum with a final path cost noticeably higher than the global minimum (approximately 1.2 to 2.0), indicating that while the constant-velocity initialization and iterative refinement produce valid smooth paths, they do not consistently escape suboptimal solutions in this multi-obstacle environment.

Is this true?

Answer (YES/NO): NO